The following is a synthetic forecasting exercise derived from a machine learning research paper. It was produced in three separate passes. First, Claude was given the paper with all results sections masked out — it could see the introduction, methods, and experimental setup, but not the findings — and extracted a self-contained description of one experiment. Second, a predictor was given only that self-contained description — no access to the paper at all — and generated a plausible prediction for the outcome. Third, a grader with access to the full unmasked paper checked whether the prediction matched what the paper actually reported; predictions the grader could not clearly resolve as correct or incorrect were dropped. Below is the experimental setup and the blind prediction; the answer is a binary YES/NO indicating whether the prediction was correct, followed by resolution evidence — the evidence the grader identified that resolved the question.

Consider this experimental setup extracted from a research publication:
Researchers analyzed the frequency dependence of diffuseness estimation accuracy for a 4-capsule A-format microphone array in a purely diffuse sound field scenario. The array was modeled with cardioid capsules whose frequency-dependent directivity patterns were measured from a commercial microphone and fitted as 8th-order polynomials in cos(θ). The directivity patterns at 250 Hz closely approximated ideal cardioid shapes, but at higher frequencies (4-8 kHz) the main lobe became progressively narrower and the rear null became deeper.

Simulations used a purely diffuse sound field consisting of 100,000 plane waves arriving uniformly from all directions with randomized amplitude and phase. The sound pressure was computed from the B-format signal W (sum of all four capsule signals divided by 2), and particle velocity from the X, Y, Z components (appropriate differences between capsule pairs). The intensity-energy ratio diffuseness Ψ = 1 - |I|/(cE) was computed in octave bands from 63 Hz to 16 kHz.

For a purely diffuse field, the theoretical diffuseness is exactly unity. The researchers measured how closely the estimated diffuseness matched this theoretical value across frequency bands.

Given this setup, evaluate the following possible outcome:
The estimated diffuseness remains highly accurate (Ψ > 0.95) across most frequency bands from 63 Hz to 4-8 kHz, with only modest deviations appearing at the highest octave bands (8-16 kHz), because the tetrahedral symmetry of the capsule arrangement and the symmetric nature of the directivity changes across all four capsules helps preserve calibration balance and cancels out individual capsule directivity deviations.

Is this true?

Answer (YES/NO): NO